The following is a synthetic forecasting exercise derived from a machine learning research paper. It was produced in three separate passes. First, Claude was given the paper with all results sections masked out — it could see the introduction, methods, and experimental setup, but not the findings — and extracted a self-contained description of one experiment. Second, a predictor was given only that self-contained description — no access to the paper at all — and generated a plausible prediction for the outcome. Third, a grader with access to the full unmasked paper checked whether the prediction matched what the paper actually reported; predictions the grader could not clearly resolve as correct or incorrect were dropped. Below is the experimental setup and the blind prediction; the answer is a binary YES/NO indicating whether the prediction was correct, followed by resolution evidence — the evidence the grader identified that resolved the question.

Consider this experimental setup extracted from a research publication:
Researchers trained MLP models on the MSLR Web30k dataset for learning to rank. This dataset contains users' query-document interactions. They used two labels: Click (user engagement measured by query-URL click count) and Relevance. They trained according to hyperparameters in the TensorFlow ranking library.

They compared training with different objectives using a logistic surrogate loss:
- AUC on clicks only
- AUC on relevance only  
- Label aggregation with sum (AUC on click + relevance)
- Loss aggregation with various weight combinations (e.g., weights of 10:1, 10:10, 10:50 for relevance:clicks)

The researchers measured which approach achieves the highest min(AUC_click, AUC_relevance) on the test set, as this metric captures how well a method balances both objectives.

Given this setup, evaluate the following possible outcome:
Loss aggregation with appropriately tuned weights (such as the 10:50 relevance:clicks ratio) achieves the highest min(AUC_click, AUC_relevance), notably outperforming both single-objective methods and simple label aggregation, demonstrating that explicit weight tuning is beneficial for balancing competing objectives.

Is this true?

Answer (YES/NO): NO